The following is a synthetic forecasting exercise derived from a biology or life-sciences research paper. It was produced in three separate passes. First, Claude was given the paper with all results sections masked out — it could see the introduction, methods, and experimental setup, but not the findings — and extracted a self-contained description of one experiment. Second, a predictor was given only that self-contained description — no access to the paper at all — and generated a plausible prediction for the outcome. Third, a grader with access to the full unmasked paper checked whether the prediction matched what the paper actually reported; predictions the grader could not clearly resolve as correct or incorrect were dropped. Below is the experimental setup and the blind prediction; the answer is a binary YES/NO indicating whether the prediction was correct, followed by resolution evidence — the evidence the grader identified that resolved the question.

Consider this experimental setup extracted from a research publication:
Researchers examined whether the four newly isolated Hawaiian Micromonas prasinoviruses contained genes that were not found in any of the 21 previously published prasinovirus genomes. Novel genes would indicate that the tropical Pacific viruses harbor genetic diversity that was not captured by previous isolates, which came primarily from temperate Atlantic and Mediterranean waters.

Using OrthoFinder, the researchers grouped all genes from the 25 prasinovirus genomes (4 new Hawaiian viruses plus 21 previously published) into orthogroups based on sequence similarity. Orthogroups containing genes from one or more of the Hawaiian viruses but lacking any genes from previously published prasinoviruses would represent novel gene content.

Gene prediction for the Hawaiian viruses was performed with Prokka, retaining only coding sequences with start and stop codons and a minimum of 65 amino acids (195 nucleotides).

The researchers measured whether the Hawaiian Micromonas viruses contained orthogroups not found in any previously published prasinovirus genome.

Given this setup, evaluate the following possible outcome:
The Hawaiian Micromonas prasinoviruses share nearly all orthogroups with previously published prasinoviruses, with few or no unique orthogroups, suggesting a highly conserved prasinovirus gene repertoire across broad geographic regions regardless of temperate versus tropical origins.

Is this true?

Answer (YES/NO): NO